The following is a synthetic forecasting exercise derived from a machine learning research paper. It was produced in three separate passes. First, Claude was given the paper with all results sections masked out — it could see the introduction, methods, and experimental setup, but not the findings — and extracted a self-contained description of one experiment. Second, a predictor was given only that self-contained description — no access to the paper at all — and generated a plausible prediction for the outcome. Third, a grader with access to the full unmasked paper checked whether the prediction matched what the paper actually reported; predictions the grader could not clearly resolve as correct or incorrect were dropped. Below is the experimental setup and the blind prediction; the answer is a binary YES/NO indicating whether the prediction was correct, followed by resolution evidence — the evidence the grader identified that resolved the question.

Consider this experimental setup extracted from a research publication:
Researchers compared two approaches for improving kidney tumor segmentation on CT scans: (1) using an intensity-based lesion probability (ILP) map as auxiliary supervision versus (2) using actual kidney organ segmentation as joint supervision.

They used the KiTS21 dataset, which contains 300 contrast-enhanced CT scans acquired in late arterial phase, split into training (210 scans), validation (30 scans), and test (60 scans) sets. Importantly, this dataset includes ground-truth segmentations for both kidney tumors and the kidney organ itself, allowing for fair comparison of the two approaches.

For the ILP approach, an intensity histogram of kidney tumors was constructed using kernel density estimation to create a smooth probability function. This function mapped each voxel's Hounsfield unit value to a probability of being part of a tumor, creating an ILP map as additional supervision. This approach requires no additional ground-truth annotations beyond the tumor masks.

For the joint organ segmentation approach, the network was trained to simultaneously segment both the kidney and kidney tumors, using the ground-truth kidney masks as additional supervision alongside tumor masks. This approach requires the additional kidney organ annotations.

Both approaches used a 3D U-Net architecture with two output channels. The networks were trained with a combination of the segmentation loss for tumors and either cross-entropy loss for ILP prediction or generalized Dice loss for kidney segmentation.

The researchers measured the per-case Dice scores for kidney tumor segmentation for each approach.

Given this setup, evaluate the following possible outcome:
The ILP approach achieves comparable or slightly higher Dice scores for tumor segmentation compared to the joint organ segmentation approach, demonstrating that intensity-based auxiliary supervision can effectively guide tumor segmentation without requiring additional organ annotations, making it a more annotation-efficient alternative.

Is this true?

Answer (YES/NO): YES